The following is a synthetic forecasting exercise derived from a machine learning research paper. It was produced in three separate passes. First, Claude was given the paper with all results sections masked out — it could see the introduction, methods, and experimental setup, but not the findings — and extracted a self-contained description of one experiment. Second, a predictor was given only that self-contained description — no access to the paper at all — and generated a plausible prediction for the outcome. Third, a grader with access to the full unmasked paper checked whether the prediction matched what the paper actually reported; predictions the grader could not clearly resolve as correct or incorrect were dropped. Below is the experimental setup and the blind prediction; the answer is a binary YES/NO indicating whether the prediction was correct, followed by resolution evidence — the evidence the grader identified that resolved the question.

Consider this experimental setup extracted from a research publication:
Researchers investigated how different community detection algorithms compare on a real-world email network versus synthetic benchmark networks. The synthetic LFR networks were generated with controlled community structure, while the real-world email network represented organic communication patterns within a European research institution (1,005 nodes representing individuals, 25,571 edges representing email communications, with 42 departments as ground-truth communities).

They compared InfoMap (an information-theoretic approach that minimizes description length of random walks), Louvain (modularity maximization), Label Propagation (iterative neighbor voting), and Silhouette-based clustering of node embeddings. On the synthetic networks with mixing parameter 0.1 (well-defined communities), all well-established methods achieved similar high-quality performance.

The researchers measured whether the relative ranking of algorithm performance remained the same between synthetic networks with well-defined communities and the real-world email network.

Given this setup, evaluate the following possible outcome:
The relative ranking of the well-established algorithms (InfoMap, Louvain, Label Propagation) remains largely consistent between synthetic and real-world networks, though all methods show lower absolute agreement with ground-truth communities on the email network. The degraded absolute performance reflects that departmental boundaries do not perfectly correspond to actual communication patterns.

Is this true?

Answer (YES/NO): NO